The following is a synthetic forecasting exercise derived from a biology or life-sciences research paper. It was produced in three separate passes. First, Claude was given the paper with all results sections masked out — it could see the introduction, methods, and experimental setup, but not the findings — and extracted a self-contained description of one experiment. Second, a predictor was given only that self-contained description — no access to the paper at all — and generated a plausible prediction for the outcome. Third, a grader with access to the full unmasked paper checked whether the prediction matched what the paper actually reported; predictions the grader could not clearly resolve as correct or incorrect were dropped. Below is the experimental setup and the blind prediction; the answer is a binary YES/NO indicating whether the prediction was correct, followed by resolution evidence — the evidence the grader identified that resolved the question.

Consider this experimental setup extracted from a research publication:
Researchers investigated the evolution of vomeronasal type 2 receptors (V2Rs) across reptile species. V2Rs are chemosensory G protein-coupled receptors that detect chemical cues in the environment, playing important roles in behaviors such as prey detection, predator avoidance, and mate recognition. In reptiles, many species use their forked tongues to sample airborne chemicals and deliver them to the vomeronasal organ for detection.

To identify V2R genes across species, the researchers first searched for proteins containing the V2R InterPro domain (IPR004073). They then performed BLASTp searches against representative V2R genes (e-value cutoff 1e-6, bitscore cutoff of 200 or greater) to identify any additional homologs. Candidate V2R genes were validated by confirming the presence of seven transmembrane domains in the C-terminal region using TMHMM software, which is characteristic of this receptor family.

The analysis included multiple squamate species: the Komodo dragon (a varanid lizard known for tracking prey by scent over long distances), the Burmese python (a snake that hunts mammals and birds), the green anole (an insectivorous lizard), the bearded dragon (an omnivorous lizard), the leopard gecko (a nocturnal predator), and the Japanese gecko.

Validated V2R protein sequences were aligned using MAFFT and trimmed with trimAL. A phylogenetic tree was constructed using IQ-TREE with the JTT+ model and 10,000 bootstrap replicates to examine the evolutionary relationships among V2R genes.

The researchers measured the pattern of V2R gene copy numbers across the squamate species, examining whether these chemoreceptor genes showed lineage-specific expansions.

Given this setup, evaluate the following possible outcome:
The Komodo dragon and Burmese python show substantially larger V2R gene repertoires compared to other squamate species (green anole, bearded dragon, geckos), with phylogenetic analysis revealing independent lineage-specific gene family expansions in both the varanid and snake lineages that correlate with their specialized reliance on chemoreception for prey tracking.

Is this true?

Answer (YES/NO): NO